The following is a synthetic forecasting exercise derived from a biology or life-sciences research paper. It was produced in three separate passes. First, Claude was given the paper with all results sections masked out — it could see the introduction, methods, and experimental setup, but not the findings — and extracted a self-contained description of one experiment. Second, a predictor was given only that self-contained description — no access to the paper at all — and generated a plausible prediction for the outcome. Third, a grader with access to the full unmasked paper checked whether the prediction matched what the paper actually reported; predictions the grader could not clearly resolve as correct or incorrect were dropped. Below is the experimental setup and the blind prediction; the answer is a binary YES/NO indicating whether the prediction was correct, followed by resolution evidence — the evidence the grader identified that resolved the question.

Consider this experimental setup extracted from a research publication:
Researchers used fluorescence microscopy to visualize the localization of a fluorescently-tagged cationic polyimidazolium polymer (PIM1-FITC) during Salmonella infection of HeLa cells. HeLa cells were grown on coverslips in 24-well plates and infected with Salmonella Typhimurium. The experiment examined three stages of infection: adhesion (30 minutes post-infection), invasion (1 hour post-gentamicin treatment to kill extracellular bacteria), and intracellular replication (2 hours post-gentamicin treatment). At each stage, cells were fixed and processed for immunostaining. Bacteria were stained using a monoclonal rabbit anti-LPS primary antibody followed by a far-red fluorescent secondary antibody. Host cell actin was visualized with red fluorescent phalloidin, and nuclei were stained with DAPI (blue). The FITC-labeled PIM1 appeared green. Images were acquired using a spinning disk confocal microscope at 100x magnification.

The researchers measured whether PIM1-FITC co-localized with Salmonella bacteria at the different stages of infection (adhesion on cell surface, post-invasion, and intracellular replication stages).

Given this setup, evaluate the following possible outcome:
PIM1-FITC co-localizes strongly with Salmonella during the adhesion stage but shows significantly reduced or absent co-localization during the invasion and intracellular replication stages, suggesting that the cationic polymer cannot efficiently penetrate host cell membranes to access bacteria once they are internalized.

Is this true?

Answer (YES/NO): NO